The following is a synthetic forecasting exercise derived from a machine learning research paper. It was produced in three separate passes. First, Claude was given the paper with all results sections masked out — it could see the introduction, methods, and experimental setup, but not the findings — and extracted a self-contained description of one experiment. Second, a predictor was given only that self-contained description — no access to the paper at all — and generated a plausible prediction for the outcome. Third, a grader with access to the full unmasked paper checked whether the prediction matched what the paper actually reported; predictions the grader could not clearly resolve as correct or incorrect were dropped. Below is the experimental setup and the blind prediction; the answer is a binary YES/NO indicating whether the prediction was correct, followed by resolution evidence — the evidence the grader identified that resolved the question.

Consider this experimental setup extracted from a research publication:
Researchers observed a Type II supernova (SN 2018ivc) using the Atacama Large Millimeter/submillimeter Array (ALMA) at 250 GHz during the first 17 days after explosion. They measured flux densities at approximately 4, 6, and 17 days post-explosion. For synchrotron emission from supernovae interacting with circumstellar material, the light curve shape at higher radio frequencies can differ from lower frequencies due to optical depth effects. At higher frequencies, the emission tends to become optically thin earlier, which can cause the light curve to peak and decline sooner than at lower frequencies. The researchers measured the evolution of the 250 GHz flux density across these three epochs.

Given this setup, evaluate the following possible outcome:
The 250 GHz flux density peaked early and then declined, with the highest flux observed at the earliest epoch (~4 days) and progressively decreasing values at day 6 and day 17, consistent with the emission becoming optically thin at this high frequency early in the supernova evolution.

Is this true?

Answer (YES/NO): NO